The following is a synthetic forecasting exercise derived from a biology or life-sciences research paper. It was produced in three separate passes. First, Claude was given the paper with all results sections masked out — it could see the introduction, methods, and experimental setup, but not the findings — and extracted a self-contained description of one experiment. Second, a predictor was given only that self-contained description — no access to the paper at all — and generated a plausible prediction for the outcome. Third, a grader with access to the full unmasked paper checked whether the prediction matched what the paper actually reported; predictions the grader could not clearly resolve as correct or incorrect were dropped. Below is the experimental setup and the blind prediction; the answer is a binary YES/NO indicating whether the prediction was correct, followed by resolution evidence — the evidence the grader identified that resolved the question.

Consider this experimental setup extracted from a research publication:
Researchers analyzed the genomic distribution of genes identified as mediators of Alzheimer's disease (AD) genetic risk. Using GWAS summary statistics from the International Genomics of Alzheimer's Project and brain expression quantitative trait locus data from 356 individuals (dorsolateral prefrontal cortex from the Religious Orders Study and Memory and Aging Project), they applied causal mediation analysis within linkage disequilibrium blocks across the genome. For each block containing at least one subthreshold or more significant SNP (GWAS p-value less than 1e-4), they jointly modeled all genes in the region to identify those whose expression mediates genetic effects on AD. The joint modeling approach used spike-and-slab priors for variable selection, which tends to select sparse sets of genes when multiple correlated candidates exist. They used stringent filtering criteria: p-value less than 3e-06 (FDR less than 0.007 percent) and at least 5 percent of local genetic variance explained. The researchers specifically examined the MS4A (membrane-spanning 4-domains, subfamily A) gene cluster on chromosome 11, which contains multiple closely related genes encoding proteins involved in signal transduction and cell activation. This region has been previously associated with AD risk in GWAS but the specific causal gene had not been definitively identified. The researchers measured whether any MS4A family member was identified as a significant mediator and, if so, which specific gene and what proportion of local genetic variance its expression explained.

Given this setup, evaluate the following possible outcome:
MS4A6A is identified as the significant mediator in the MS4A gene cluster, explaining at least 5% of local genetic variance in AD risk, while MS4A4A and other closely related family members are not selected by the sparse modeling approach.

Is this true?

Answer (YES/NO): NO